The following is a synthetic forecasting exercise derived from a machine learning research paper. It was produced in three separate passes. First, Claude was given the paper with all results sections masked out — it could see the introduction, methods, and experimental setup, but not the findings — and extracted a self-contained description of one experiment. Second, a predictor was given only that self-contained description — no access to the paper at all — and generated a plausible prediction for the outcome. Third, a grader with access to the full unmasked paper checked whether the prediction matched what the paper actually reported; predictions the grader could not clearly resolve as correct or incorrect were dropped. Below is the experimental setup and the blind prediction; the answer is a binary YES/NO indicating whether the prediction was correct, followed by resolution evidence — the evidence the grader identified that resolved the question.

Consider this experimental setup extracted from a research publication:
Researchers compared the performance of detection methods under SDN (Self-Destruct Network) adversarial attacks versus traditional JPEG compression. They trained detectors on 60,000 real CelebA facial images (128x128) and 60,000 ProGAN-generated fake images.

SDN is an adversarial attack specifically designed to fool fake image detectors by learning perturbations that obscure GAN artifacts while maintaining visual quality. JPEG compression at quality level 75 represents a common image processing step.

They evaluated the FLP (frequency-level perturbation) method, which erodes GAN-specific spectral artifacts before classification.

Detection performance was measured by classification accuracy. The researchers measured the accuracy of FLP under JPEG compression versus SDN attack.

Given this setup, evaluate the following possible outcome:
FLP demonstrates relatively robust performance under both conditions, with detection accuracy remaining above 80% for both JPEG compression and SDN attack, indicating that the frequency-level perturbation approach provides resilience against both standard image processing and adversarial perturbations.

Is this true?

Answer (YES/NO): NO